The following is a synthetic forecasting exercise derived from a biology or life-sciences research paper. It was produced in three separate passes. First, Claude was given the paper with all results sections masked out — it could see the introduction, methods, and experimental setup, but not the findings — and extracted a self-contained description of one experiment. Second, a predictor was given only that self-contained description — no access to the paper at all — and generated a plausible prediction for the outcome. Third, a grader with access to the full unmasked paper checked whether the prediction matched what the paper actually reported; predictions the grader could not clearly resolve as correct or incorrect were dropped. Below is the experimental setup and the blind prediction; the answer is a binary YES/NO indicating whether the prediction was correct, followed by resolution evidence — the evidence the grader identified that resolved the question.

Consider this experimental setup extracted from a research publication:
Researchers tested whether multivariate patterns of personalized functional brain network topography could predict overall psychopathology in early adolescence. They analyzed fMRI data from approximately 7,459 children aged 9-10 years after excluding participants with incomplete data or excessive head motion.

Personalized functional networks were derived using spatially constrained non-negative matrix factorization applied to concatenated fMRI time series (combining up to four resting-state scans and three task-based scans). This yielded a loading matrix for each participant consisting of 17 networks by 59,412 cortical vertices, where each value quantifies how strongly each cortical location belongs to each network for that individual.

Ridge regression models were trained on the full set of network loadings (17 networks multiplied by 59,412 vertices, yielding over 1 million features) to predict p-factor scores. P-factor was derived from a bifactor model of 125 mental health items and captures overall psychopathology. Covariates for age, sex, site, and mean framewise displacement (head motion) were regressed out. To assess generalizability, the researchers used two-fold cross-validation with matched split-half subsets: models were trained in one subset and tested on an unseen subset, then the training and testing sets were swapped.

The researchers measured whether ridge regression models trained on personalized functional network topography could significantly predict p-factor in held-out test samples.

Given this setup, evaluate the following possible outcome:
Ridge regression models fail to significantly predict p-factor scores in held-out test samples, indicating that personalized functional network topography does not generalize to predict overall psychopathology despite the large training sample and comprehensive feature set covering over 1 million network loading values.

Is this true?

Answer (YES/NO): NO